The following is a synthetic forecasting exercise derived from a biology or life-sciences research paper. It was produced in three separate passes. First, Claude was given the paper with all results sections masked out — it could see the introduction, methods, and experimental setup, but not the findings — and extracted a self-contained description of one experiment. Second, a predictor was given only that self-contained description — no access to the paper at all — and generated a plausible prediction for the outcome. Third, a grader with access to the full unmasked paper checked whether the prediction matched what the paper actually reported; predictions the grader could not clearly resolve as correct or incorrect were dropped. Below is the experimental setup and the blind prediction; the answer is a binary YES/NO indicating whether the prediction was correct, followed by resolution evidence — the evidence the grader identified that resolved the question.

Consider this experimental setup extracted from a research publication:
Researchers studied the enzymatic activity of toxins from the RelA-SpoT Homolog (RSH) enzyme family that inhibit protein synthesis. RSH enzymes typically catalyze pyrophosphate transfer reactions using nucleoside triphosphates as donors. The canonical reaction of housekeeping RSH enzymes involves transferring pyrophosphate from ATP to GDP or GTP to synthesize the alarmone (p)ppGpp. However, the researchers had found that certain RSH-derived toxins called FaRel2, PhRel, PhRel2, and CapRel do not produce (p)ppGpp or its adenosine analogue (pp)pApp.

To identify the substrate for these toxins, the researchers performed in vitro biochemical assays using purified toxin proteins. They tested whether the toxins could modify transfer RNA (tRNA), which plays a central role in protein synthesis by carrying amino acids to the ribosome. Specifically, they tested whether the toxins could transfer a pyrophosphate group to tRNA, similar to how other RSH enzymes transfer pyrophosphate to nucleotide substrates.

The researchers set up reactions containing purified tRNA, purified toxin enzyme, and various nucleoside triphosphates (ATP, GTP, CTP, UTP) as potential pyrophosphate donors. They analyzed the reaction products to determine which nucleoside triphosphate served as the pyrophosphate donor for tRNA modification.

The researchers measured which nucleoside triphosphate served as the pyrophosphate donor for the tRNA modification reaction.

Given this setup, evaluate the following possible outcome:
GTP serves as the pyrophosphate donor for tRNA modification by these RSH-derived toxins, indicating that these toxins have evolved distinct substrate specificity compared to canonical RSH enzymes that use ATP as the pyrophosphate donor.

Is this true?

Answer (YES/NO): NO